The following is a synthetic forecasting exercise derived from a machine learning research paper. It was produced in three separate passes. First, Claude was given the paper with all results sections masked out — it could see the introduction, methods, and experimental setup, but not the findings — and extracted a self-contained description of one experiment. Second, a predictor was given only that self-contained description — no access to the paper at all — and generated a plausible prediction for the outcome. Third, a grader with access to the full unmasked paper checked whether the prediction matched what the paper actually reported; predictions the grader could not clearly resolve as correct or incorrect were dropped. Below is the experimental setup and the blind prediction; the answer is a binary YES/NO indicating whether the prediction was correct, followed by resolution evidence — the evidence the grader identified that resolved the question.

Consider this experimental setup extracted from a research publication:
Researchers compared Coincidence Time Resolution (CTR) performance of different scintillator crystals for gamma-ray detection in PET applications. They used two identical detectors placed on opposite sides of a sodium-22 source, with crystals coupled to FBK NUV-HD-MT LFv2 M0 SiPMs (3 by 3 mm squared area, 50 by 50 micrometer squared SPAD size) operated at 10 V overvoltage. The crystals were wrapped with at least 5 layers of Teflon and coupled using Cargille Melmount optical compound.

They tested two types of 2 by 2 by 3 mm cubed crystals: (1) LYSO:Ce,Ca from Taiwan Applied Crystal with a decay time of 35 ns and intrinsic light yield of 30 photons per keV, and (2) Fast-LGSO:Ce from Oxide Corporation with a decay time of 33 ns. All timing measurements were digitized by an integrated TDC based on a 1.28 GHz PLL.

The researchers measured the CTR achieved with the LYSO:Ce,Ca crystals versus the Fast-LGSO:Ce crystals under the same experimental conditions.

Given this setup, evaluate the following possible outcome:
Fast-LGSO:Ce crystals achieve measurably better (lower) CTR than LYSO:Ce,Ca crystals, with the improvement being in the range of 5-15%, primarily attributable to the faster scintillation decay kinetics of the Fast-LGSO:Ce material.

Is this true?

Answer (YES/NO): YES